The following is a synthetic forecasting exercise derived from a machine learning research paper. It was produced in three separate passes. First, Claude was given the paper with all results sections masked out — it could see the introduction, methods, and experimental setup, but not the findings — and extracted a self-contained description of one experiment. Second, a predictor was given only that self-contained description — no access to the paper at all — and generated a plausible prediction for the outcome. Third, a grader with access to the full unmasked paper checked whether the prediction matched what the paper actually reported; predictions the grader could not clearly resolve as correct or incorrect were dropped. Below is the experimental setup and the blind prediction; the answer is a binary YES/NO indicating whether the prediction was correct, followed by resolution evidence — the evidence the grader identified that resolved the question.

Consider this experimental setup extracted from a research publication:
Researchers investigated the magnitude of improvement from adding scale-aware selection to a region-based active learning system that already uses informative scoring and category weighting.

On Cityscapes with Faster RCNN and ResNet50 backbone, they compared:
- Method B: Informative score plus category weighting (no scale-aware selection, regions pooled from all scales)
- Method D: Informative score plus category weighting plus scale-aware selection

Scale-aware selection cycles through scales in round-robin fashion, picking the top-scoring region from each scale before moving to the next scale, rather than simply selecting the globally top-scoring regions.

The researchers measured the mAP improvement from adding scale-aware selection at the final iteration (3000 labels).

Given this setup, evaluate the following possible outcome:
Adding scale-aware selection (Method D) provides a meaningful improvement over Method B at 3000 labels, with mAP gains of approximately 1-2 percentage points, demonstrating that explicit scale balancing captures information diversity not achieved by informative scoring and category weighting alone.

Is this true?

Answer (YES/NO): NO